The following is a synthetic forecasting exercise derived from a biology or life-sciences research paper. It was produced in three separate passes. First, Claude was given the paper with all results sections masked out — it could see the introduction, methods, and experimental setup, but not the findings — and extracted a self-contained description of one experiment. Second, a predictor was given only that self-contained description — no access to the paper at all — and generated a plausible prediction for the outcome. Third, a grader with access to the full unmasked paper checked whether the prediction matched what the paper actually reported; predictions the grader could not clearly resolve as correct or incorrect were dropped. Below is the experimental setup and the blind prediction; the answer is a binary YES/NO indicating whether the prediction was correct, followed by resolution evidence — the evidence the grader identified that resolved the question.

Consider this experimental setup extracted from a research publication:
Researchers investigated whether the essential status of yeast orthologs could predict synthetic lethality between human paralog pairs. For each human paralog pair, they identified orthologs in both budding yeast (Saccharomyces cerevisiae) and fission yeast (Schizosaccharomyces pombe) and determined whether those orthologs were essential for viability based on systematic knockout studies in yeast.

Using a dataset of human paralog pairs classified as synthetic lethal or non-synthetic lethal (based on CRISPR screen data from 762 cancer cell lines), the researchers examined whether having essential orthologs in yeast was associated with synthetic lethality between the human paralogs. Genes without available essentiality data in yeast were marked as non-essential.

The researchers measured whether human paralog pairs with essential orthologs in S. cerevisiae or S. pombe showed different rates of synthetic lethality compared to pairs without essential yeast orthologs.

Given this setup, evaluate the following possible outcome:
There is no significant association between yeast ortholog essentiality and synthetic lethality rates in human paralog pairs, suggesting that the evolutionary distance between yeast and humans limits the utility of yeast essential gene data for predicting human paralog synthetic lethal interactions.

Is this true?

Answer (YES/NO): NO